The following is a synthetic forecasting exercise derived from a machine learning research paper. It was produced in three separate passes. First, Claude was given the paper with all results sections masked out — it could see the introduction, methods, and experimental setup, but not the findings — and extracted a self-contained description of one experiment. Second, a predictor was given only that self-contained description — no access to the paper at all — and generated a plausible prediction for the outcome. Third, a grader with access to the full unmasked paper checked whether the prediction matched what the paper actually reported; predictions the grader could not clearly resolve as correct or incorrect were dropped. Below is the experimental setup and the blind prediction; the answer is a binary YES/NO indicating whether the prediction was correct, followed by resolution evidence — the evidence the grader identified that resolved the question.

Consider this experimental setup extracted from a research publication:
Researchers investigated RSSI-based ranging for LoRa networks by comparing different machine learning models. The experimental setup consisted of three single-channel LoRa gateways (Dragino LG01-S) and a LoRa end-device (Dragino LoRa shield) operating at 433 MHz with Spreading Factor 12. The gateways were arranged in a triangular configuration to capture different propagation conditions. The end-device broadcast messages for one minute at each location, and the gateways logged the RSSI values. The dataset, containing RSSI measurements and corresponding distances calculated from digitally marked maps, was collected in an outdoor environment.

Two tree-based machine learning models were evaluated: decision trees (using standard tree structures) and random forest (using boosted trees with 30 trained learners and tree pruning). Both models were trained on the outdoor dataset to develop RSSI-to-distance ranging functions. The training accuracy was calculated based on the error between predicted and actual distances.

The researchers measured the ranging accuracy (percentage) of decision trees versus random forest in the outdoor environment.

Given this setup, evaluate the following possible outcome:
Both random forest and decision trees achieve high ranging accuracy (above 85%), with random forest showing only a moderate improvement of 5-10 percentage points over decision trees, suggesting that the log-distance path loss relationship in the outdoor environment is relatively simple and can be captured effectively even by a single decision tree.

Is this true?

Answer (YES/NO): NO